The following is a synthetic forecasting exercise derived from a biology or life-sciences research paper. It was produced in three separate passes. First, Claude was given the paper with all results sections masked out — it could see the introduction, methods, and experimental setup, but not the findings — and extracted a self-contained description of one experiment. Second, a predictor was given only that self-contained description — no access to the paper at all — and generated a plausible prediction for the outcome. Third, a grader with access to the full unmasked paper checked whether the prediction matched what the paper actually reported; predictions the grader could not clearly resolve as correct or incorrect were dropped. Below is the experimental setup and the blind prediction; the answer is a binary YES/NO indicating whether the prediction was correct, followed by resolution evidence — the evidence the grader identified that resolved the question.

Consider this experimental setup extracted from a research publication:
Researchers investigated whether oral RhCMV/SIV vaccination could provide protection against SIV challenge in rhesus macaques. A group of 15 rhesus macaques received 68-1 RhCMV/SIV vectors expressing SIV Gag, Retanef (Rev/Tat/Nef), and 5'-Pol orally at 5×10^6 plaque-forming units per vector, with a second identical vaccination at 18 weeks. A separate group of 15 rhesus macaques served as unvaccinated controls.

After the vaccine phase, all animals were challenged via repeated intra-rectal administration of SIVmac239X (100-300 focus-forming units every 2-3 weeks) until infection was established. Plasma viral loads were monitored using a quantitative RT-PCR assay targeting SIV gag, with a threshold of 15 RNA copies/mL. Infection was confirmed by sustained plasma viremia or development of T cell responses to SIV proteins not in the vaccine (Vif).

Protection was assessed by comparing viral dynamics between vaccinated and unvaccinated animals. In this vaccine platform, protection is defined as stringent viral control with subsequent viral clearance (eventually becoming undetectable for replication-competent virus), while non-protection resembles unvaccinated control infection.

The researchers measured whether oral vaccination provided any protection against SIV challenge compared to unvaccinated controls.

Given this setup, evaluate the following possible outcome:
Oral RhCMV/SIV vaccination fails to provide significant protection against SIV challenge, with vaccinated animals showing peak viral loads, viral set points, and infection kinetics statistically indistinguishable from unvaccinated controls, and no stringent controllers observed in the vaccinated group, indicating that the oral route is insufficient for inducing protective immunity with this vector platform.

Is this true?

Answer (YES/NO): NO